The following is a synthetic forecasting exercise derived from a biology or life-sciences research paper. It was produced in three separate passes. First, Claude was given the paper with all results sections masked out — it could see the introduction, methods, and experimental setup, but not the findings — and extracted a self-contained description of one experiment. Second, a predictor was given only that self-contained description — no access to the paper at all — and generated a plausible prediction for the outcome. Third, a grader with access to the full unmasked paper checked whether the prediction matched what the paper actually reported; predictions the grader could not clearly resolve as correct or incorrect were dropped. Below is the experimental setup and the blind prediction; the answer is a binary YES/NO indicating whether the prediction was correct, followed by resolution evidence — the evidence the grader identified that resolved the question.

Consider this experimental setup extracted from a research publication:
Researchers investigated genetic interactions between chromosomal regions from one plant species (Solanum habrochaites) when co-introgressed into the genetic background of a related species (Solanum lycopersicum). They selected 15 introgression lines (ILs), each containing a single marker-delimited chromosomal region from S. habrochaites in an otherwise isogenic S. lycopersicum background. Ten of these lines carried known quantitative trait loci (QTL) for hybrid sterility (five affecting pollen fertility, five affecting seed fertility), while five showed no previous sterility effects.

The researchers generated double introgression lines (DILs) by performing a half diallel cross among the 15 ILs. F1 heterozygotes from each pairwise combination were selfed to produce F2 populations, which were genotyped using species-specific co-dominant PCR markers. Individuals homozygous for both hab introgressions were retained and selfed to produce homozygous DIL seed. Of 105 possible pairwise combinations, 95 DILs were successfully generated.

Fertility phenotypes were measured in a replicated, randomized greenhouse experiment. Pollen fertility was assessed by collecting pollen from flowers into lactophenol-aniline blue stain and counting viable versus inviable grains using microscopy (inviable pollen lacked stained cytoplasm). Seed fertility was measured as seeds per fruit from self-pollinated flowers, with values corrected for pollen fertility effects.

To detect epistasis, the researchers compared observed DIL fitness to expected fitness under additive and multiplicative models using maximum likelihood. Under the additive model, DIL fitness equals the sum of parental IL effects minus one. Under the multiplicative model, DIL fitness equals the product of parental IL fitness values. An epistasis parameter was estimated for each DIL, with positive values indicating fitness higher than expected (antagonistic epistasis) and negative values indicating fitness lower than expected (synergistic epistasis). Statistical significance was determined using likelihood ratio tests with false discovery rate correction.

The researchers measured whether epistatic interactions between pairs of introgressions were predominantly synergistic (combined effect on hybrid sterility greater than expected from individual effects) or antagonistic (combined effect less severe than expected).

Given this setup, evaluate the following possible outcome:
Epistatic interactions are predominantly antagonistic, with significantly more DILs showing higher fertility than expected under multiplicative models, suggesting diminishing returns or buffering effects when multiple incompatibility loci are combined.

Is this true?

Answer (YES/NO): YES